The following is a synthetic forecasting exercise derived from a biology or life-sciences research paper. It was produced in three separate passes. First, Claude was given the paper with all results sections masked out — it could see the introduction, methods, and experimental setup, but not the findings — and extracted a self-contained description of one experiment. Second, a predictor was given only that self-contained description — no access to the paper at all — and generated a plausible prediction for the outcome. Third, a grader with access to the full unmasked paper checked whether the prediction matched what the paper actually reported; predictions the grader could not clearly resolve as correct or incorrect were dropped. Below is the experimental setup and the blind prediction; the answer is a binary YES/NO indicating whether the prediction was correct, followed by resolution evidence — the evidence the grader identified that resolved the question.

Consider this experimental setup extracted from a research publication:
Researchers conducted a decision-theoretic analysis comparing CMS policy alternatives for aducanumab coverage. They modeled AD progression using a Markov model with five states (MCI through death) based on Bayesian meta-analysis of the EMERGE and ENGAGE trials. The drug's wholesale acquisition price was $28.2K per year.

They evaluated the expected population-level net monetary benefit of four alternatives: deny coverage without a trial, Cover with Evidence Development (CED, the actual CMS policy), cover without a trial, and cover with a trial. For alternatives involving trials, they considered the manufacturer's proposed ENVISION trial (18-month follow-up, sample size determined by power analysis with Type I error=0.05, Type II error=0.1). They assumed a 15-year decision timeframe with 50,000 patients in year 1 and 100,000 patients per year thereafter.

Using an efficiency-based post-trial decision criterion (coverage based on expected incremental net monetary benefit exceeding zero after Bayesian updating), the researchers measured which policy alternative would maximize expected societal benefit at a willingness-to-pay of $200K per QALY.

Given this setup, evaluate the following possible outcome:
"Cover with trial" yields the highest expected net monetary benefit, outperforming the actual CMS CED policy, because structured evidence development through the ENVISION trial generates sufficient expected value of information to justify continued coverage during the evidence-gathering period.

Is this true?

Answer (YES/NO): NO